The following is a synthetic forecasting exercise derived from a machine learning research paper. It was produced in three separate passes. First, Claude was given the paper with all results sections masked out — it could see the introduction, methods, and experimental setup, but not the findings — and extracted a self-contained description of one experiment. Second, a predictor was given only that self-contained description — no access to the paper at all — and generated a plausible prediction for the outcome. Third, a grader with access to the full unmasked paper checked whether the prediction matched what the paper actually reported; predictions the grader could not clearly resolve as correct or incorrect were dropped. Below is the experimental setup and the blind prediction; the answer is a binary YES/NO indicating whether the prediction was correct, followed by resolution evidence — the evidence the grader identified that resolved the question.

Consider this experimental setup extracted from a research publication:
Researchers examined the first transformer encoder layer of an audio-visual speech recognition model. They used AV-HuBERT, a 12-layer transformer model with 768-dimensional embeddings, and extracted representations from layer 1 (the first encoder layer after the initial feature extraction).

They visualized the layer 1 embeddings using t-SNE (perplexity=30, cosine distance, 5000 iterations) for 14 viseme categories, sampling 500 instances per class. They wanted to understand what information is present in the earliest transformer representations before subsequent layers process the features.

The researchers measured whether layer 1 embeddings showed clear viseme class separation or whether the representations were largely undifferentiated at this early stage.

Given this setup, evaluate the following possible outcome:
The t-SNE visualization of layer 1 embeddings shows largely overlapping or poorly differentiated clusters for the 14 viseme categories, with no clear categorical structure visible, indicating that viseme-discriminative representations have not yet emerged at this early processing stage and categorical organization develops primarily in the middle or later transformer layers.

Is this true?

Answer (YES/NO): NO